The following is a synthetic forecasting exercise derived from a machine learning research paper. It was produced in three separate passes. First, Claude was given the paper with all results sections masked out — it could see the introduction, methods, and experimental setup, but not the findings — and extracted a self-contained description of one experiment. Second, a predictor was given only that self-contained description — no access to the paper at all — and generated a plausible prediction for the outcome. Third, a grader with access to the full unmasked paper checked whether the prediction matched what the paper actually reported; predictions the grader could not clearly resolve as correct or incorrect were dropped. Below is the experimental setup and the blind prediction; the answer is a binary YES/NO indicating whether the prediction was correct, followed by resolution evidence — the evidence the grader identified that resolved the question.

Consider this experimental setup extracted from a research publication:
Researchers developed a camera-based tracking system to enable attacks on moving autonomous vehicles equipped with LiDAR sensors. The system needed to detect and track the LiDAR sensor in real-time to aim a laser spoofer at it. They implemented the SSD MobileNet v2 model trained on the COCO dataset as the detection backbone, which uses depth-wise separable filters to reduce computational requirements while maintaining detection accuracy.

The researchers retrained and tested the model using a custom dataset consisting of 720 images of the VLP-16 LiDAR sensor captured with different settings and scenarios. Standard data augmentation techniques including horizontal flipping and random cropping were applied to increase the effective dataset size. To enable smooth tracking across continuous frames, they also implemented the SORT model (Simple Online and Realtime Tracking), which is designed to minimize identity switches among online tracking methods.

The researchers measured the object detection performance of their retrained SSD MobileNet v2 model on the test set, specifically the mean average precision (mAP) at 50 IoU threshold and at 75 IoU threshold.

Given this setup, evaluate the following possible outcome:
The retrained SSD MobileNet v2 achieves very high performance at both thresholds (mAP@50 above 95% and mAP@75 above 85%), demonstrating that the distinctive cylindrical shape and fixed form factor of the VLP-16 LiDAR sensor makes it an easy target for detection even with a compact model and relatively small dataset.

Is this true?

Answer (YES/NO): NO